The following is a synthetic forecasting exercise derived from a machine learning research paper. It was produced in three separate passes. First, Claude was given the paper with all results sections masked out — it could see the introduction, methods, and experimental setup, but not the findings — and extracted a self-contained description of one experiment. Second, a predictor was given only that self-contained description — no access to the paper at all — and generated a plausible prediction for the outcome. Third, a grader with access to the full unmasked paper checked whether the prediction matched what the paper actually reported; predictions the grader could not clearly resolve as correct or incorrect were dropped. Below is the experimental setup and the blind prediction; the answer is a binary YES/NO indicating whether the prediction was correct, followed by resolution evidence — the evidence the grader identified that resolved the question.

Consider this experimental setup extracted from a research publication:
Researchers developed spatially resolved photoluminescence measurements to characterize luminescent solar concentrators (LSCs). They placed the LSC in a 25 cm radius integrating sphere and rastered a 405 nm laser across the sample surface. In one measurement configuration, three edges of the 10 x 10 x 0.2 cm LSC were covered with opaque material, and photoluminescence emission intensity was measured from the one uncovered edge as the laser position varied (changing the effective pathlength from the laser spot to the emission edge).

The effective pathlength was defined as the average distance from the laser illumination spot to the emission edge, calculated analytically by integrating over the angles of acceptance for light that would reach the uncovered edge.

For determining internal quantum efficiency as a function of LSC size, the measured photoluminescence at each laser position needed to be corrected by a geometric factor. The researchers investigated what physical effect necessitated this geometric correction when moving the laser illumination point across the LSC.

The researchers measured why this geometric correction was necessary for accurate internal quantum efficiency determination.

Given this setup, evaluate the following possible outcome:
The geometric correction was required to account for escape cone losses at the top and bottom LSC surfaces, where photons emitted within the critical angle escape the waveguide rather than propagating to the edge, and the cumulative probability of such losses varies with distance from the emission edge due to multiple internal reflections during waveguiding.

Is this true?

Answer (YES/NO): NO